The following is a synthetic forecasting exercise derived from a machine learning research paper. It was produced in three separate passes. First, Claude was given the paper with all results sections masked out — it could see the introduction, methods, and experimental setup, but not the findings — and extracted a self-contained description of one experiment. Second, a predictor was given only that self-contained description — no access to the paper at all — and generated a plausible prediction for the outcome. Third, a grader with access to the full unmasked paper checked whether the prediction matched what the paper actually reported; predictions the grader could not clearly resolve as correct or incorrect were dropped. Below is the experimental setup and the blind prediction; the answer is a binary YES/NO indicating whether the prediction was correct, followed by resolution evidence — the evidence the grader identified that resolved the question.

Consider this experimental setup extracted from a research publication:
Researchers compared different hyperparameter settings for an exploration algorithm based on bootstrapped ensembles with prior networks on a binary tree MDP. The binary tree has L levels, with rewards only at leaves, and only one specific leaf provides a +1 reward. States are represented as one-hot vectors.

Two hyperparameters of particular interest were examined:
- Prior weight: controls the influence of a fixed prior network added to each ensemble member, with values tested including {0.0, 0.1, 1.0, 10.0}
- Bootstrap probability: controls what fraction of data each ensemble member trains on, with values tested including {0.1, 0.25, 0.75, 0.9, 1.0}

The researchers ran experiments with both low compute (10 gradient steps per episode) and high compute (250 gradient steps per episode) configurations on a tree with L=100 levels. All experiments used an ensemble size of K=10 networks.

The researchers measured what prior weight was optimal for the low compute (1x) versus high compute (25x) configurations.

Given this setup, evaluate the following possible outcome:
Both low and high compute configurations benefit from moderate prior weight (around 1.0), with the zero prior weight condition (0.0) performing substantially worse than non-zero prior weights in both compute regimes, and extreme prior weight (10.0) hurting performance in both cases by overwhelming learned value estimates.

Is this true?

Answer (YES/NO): NO